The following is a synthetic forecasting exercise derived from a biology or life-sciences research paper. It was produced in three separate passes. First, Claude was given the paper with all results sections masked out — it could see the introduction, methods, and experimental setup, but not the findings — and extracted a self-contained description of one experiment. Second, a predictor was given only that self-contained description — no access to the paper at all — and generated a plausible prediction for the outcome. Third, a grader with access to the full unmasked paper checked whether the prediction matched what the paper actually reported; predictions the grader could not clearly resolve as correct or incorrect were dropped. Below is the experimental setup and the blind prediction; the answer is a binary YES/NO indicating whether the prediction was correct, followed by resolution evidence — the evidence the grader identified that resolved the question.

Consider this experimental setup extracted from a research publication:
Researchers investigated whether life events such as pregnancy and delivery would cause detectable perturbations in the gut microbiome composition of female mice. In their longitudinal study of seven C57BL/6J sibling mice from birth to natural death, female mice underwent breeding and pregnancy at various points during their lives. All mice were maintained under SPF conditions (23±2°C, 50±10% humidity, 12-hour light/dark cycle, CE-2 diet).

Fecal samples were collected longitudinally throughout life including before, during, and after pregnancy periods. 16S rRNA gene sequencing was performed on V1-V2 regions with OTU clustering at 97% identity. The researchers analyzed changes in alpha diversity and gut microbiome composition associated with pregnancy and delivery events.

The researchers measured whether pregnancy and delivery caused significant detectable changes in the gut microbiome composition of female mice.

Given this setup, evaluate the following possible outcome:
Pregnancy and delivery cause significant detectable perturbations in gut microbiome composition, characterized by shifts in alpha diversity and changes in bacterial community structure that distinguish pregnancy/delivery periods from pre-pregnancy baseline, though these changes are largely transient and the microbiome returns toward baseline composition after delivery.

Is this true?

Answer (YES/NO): NO